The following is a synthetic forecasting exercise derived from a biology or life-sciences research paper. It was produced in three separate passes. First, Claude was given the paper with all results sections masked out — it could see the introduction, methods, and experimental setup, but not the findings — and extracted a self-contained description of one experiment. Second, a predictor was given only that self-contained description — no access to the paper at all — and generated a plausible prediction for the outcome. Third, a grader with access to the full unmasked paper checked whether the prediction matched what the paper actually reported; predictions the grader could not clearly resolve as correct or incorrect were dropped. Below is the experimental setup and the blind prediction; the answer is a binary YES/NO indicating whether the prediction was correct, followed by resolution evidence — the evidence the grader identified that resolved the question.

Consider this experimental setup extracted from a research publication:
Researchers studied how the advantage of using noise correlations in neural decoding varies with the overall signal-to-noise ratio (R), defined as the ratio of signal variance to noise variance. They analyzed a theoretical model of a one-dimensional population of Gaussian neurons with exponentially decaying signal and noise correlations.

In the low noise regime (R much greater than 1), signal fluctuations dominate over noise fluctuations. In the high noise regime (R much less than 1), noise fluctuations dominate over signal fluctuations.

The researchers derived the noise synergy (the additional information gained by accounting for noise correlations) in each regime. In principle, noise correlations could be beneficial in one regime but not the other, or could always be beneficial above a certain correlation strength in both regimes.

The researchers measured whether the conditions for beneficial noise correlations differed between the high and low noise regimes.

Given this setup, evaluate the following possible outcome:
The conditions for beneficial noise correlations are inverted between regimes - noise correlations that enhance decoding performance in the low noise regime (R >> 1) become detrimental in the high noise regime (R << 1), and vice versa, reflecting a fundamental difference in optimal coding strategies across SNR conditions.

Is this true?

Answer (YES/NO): NO